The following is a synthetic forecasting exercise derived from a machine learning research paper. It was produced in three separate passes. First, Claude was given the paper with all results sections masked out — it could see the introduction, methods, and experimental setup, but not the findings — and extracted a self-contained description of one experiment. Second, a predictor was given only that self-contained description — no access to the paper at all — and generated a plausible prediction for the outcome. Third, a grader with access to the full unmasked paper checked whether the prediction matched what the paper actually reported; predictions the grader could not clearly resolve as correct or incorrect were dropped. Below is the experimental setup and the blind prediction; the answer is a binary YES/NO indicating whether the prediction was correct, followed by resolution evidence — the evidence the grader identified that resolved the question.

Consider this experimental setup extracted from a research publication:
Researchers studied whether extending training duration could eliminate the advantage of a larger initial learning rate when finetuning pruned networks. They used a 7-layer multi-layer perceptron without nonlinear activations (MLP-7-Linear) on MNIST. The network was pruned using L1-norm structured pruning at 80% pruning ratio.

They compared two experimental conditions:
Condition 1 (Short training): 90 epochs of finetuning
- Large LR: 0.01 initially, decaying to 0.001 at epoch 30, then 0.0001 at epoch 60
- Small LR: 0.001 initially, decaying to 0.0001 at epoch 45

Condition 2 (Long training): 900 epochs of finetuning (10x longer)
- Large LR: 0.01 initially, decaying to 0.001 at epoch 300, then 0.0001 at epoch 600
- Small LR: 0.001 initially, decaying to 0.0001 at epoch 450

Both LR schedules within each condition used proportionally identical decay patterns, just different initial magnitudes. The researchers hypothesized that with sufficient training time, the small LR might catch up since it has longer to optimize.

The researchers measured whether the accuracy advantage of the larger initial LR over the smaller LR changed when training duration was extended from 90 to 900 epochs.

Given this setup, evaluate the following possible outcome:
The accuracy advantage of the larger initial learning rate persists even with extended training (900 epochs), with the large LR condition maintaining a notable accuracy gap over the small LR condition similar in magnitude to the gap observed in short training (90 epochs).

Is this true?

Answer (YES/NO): NO